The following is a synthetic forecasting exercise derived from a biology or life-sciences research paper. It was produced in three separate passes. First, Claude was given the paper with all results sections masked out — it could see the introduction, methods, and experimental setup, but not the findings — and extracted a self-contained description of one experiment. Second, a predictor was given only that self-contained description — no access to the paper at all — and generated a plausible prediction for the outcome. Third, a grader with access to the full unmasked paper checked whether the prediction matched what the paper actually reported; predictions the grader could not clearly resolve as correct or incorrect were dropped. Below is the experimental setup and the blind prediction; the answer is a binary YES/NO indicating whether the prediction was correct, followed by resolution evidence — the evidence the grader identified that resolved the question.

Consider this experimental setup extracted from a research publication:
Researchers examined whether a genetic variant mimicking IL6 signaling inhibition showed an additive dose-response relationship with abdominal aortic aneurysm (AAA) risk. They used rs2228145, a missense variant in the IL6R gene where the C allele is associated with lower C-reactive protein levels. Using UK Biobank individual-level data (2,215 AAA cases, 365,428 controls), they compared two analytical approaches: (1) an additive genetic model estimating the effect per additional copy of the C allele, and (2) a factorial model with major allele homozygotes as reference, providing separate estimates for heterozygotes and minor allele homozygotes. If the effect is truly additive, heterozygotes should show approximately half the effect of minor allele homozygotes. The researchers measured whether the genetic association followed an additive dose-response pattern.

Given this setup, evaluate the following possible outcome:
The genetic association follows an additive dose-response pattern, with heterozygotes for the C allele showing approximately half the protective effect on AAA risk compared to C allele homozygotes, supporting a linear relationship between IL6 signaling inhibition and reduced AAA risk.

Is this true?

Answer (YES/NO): YES